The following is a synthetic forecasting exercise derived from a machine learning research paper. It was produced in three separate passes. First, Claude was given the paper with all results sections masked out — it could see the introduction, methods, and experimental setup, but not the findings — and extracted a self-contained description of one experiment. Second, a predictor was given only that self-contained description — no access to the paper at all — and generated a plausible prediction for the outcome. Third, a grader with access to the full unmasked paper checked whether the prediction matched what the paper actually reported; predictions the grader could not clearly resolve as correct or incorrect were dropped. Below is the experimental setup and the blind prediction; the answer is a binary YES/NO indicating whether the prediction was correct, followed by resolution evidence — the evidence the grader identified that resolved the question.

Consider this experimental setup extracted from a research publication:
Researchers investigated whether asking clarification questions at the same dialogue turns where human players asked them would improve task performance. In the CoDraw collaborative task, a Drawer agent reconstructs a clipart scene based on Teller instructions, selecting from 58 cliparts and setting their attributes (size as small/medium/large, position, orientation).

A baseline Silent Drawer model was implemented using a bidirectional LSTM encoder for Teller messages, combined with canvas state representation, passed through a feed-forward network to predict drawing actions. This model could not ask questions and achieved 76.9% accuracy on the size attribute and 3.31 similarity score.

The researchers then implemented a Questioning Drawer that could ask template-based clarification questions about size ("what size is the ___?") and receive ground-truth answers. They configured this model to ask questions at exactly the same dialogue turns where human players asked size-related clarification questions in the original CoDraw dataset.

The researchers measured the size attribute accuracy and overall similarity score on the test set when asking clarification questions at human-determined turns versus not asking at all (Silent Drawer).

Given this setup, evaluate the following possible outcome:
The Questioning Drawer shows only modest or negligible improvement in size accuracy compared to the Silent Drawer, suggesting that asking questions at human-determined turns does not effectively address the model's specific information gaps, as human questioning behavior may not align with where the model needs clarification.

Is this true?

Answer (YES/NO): YES